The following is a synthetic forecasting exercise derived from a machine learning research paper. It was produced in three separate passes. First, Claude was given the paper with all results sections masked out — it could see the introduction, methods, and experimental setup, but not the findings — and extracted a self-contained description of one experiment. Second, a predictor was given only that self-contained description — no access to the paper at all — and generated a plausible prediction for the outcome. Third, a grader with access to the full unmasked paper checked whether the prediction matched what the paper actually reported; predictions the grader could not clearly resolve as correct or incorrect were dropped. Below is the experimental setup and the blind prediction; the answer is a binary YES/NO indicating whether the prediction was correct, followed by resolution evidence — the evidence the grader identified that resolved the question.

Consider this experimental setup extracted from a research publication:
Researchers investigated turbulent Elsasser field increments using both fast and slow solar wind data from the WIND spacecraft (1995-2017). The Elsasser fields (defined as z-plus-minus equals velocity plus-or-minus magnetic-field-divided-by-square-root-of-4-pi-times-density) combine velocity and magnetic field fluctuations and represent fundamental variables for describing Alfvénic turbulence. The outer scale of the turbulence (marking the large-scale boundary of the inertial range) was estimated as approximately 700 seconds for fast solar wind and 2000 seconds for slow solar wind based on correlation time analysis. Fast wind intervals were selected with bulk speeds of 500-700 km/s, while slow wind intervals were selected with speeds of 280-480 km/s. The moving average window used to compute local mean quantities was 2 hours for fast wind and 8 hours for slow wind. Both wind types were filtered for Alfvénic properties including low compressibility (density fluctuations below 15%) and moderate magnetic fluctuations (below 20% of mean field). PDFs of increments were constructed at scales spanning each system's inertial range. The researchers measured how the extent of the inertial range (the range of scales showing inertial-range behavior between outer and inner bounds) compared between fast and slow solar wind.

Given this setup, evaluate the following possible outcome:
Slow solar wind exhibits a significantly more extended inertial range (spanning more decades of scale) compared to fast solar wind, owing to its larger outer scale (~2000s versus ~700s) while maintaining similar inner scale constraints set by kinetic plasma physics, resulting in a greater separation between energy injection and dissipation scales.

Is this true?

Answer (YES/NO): YES